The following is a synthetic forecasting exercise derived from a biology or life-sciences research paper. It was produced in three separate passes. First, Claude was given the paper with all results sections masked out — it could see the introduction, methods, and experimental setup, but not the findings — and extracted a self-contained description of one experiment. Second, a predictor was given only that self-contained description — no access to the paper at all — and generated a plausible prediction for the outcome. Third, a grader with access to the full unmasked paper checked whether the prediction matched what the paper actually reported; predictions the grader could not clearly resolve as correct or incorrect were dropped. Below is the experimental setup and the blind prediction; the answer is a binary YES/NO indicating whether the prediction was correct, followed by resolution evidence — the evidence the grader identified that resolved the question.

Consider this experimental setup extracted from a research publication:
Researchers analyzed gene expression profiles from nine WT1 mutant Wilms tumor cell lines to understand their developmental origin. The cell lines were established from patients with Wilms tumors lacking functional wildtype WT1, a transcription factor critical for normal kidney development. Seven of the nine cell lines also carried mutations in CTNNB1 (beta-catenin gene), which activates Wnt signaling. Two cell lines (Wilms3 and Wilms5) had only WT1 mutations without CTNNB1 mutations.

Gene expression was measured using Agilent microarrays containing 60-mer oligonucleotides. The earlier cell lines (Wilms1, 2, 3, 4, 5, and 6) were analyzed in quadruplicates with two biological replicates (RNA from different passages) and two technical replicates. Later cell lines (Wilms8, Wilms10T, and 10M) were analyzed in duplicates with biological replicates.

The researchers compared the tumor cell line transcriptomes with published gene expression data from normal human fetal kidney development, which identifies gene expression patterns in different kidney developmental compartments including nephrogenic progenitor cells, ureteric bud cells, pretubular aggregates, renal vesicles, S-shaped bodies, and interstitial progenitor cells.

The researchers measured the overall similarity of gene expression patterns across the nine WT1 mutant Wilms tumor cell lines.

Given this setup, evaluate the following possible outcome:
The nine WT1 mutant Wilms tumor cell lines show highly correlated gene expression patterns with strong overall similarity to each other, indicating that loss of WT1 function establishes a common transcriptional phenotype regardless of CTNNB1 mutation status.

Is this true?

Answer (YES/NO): YES